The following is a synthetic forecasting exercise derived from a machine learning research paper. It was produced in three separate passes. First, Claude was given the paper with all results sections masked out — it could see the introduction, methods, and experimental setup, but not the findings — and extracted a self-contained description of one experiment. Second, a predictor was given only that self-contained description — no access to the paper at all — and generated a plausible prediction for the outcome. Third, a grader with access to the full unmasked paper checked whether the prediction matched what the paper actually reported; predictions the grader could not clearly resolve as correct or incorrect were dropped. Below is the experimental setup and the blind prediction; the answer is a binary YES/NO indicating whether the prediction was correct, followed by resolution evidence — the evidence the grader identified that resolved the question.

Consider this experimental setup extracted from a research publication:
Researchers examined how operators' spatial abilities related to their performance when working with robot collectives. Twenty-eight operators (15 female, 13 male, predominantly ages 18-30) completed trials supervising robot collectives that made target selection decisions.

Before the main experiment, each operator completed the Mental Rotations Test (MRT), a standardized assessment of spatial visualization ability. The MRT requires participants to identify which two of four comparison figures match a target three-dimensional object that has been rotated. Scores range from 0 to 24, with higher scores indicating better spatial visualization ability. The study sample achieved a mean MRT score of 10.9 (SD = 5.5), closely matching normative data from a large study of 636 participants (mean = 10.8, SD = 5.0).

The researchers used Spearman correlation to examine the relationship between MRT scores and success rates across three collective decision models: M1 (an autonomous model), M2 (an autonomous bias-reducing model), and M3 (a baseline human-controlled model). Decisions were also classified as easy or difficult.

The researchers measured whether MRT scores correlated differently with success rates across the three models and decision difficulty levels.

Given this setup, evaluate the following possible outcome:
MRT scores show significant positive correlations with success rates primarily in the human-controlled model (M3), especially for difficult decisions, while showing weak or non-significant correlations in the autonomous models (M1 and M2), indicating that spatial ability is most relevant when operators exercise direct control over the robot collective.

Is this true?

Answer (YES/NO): NO